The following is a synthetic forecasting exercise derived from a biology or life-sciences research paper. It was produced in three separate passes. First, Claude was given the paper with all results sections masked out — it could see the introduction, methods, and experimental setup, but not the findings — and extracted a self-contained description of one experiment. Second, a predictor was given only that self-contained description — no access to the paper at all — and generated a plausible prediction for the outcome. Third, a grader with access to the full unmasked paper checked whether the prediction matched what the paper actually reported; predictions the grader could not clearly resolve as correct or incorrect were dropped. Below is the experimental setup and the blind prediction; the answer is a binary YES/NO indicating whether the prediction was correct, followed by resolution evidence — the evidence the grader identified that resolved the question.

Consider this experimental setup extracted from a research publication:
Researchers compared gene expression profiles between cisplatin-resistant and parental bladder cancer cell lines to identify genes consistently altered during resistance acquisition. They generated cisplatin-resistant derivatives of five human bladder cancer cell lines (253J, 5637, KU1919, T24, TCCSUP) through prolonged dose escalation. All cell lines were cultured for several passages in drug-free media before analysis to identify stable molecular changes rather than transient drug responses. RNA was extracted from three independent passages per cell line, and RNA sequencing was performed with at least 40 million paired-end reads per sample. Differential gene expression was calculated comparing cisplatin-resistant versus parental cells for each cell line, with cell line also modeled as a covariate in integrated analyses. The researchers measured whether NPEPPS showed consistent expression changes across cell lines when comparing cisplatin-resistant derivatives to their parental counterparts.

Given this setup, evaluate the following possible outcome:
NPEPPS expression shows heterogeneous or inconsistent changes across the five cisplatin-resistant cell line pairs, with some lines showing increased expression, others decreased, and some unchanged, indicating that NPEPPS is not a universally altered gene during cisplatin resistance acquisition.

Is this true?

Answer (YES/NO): NO